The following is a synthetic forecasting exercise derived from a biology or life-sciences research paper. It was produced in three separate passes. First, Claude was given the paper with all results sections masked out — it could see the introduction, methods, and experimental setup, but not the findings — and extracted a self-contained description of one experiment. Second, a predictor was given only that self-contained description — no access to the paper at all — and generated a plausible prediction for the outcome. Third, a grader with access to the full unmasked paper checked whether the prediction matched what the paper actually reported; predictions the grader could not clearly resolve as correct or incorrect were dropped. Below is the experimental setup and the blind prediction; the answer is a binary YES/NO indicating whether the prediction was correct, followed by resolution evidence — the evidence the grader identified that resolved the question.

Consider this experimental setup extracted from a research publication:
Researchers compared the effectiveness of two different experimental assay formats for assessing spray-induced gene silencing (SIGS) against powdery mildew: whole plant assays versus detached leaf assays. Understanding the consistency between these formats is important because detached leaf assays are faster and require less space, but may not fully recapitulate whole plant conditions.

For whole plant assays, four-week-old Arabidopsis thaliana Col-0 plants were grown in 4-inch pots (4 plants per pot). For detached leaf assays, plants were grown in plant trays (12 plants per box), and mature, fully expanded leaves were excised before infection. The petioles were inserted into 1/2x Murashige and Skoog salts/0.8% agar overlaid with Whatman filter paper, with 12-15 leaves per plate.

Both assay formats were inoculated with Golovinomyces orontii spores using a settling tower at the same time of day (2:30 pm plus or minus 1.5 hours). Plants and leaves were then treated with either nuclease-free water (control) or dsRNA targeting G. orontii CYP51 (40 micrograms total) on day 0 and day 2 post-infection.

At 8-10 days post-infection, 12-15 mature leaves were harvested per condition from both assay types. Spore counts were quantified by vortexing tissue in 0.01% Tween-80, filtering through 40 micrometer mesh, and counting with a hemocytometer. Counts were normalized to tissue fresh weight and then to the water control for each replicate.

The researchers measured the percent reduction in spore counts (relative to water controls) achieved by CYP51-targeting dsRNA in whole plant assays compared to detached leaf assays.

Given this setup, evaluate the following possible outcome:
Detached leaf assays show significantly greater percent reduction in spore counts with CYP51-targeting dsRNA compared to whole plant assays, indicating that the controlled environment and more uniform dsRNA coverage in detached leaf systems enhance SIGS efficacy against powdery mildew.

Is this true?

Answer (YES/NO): NO